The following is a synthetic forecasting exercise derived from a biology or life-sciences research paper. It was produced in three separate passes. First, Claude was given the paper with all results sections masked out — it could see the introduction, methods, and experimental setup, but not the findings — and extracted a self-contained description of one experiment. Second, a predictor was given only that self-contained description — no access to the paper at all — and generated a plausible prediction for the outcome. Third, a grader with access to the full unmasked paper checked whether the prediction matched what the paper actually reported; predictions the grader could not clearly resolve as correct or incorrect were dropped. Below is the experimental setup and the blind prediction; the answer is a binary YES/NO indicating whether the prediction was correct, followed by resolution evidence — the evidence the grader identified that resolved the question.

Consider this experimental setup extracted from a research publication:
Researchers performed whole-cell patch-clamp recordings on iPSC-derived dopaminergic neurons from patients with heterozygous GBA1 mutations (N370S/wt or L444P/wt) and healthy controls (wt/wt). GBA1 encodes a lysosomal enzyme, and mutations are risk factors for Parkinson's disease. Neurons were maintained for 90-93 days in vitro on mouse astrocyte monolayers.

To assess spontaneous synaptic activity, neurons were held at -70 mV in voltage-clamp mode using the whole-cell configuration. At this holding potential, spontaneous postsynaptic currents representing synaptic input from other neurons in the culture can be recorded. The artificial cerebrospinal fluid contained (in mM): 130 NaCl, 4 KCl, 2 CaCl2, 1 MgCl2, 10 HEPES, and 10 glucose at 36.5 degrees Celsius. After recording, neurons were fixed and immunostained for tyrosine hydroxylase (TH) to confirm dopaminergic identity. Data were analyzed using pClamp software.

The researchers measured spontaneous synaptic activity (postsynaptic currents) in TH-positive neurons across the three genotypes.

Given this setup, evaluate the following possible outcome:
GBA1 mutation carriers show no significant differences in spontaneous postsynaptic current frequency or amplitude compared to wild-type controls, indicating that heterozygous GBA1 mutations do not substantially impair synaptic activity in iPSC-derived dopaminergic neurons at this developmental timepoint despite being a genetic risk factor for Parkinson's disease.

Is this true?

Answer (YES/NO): NO